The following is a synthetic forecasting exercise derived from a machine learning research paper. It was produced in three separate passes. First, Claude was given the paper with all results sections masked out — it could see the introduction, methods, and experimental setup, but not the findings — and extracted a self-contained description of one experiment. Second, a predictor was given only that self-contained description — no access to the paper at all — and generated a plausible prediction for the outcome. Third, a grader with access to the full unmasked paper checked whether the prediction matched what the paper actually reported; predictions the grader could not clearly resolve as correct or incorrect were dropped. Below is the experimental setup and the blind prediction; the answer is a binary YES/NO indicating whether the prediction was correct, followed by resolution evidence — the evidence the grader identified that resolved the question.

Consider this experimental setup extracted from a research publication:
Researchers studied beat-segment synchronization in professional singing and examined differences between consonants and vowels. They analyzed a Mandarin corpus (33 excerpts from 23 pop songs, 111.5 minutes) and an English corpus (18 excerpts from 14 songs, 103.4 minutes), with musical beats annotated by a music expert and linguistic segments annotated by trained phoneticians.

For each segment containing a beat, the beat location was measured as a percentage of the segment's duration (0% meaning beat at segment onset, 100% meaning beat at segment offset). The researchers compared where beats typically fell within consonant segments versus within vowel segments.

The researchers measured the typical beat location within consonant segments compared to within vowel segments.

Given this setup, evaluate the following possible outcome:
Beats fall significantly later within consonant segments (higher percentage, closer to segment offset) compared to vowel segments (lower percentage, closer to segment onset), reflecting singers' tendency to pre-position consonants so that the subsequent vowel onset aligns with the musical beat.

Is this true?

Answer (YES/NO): NO